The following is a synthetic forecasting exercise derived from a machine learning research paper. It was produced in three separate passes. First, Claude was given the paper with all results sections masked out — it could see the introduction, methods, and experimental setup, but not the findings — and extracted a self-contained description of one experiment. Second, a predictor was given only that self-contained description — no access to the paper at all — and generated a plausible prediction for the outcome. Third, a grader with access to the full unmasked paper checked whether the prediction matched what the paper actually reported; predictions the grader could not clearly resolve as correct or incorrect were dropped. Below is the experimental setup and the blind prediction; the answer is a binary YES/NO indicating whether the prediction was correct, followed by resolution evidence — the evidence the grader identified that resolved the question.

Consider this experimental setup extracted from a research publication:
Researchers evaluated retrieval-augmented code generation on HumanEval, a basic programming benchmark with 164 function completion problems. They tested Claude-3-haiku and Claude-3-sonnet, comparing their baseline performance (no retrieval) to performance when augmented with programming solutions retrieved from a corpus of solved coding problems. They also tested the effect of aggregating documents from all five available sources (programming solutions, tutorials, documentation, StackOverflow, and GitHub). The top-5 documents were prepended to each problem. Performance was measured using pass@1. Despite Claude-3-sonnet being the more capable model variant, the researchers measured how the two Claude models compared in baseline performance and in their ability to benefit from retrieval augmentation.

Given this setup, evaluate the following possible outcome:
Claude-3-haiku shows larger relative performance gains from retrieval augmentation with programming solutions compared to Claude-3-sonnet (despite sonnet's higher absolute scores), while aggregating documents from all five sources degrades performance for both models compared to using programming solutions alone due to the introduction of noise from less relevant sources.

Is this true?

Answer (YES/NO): NO